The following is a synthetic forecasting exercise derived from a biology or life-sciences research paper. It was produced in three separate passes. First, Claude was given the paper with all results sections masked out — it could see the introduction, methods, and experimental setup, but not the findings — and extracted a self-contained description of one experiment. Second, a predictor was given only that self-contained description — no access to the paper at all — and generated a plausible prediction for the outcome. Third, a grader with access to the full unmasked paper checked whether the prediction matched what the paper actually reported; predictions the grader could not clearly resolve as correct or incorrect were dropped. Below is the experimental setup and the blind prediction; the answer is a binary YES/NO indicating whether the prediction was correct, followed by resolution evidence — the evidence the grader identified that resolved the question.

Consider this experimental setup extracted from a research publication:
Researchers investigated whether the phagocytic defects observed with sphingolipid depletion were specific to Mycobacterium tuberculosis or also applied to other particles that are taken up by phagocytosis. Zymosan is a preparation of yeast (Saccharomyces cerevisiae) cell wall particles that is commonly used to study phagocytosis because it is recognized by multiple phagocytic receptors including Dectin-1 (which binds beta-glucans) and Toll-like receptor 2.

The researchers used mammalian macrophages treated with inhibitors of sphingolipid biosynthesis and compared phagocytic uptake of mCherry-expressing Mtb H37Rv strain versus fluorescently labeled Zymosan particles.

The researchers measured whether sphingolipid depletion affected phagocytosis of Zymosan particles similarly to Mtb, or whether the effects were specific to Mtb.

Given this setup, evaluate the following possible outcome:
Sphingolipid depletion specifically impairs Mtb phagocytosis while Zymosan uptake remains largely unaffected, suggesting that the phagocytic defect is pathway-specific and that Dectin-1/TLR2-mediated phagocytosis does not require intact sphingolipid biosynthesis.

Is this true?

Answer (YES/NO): NO